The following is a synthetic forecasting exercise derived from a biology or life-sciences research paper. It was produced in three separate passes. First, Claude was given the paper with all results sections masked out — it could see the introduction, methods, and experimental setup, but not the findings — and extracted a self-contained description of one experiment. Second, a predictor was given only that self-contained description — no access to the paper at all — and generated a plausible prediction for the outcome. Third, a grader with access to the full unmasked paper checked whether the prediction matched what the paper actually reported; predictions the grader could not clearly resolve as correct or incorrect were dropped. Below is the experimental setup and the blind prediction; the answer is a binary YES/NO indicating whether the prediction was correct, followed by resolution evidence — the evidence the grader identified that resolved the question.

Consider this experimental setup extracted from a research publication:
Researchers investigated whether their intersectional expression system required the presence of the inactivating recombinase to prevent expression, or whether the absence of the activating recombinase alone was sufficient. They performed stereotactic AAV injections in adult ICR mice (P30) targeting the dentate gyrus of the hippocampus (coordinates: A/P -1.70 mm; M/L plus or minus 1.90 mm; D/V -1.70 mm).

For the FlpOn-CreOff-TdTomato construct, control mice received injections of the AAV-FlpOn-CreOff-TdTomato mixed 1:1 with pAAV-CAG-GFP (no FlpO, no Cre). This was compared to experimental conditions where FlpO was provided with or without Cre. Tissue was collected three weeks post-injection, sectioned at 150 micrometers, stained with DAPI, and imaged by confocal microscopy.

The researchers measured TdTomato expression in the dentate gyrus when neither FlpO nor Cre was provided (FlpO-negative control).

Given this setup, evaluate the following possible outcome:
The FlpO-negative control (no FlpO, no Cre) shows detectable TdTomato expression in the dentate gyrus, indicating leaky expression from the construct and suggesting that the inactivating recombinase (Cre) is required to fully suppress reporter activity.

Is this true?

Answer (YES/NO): NO